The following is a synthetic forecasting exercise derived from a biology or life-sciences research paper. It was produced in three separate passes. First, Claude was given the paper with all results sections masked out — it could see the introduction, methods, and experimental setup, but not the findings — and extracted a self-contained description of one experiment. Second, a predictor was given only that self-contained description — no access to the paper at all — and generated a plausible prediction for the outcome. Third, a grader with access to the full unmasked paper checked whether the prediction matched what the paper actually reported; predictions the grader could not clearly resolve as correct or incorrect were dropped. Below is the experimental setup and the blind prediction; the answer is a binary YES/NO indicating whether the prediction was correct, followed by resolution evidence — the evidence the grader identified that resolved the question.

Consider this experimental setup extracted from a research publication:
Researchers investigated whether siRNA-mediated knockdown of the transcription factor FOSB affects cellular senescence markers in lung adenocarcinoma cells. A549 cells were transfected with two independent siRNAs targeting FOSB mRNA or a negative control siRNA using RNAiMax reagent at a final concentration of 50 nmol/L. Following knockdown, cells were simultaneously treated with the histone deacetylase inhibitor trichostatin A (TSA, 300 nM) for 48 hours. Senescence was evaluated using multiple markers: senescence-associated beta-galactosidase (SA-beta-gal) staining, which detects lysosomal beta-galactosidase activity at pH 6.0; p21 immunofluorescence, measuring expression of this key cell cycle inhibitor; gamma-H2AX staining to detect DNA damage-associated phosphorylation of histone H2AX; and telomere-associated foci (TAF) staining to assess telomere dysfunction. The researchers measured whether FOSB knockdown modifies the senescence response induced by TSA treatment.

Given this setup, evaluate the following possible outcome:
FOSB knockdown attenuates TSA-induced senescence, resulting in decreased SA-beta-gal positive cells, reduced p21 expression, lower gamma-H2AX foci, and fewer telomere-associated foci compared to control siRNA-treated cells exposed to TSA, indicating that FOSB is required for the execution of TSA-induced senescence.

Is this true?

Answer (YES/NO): NO